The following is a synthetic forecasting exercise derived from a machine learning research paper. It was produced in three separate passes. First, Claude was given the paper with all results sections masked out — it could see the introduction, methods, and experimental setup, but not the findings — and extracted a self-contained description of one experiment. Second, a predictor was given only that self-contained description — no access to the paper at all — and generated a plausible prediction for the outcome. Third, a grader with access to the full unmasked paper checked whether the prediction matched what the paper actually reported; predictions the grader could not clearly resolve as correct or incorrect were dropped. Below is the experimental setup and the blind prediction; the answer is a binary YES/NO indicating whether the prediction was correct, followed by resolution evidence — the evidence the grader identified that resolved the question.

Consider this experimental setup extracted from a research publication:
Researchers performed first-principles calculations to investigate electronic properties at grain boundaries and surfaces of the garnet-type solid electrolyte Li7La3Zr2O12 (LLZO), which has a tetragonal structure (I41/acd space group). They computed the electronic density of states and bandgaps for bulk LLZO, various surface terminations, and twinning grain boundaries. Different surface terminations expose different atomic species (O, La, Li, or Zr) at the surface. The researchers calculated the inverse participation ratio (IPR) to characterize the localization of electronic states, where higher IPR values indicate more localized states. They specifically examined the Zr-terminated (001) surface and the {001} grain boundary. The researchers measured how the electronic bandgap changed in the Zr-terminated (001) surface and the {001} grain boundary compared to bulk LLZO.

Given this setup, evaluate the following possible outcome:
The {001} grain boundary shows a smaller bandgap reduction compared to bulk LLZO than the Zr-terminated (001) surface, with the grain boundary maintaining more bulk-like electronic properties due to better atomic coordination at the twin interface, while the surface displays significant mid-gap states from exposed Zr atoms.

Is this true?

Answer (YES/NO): YES